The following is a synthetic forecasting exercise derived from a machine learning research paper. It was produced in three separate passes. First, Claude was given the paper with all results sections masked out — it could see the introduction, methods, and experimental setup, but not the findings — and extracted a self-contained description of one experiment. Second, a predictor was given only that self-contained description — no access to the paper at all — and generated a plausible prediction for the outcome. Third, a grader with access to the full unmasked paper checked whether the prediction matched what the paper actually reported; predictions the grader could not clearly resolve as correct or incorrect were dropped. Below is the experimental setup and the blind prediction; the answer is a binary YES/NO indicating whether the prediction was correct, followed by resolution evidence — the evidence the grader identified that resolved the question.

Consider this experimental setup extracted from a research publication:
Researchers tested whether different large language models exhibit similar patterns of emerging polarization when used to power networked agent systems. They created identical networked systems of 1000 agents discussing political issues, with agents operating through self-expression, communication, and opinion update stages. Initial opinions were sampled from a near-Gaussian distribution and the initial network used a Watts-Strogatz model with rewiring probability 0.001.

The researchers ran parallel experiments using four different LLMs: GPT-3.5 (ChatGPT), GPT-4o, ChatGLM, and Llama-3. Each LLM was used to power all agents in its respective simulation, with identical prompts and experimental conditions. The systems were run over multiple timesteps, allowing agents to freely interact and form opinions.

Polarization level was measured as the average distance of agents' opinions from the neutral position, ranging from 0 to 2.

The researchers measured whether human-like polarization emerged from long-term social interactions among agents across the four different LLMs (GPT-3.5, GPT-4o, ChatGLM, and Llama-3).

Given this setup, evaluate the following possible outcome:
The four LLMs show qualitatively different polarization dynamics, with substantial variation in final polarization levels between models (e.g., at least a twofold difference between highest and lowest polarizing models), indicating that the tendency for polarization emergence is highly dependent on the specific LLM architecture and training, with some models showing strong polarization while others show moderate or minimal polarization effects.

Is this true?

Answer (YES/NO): NO